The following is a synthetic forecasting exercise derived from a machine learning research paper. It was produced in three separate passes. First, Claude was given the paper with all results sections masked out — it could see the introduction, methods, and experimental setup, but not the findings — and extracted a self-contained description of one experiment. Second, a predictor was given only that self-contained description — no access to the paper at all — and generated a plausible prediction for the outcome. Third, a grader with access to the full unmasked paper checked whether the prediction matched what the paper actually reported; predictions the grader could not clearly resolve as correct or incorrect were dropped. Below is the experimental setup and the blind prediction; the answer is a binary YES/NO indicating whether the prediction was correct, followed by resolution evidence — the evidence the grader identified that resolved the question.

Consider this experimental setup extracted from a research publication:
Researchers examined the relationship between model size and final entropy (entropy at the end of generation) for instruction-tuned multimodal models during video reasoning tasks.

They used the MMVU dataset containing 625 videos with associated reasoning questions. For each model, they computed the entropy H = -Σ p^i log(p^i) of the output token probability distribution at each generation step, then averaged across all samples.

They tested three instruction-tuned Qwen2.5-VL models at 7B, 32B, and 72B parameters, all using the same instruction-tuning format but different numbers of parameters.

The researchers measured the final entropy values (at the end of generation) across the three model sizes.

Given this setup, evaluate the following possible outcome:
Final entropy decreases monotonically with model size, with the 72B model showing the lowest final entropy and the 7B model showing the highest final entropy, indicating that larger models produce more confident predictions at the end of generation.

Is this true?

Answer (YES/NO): YES